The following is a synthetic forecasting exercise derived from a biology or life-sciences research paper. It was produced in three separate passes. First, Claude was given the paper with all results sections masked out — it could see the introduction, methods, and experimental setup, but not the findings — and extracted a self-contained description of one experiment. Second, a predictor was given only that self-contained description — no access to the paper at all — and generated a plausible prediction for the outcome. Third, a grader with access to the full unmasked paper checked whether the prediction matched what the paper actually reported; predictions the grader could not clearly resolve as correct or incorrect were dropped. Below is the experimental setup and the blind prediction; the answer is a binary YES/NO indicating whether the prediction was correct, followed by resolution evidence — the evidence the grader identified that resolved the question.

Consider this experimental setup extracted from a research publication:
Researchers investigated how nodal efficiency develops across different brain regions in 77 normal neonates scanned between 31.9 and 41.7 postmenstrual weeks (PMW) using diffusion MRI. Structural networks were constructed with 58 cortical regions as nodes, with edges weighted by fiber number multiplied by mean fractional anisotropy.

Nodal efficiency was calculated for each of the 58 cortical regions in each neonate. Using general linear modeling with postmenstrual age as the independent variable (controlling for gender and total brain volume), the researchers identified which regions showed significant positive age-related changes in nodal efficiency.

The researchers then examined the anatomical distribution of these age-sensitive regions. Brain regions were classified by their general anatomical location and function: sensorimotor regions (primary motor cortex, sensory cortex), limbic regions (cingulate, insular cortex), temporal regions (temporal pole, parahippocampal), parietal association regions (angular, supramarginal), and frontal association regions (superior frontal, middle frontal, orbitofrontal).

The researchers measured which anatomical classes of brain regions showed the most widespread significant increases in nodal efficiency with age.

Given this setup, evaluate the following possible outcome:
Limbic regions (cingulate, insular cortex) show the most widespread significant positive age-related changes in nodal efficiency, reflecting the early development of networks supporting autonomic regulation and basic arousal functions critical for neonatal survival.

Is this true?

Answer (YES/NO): NO